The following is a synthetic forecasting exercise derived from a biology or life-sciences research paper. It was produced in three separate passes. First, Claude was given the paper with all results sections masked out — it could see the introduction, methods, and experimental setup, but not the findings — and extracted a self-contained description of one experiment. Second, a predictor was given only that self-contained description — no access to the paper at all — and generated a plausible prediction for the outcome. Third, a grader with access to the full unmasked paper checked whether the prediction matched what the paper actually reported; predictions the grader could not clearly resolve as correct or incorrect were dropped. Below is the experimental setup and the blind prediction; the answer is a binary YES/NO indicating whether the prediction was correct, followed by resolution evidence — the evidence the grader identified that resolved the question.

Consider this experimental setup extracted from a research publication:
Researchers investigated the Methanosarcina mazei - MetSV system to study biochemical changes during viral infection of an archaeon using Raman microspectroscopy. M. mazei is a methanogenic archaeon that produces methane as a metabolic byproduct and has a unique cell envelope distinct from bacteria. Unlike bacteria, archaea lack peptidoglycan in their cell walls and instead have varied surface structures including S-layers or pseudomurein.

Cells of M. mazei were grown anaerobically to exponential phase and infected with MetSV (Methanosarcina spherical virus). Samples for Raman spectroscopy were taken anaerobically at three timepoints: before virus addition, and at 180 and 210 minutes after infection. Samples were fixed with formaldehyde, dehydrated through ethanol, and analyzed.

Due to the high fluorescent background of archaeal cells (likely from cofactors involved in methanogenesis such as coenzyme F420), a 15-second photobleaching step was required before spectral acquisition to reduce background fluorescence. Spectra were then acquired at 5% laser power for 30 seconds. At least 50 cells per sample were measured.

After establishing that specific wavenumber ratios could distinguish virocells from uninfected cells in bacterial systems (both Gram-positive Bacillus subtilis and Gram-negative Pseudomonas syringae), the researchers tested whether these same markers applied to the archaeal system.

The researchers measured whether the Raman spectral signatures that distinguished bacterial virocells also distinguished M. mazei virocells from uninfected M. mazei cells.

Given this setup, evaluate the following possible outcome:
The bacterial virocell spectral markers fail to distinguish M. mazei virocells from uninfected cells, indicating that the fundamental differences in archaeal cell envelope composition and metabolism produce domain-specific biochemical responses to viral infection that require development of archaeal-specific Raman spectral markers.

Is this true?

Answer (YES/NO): NO